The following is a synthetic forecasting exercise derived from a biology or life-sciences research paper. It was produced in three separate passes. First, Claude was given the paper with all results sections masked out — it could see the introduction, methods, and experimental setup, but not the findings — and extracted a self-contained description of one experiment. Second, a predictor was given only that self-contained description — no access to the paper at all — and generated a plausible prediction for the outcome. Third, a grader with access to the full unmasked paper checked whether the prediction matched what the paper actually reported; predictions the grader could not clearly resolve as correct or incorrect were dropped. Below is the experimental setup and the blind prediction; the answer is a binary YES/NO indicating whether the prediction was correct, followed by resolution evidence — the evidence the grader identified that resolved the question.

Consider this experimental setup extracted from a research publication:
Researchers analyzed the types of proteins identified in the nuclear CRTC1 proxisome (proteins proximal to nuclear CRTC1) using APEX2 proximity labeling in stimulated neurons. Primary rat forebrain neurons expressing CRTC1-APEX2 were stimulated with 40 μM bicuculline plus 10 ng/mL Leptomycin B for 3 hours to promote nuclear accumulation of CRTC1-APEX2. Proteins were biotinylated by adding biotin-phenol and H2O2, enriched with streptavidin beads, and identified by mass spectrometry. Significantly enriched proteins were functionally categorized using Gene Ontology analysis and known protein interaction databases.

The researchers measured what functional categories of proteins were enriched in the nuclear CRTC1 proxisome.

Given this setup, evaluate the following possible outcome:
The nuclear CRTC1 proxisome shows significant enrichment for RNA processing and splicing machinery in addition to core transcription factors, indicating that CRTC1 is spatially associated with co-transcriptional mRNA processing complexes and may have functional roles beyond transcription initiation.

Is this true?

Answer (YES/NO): YES